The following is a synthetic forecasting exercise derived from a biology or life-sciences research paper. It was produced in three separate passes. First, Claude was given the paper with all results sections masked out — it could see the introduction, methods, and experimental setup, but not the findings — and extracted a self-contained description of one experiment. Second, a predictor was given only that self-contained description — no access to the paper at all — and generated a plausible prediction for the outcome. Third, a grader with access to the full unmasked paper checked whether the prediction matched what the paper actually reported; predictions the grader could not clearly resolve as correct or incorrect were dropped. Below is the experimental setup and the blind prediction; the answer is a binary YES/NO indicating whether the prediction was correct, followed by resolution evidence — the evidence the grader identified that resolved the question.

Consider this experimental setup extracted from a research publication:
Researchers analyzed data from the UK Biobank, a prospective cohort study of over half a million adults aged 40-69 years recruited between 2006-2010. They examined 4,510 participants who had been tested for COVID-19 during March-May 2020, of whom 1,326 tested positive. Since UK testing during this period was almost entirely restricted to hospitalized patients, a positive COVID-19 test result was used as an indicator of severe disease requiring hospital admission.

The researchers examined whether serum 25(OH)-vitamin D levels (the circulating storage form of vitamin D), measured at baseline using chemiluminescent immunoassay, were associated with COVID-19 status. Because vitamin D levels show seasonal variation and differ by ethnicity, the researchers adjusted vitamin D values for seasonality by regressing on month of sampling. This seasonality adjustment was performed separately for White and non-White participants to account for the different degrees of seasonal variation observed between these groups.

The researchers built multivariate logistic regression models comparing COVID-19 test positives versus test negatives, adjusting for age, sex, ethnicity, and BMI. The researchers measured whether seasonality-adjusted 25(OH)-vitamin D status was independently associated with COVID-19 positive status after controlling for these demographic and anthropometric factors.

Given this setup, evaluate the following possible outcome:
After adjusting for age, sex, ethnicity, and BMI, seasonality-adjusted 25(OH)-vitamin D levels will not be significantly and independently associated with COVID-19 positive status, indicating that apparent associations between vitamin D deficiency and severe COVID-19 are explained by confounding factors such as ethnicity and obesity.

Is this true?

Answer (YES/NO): YES